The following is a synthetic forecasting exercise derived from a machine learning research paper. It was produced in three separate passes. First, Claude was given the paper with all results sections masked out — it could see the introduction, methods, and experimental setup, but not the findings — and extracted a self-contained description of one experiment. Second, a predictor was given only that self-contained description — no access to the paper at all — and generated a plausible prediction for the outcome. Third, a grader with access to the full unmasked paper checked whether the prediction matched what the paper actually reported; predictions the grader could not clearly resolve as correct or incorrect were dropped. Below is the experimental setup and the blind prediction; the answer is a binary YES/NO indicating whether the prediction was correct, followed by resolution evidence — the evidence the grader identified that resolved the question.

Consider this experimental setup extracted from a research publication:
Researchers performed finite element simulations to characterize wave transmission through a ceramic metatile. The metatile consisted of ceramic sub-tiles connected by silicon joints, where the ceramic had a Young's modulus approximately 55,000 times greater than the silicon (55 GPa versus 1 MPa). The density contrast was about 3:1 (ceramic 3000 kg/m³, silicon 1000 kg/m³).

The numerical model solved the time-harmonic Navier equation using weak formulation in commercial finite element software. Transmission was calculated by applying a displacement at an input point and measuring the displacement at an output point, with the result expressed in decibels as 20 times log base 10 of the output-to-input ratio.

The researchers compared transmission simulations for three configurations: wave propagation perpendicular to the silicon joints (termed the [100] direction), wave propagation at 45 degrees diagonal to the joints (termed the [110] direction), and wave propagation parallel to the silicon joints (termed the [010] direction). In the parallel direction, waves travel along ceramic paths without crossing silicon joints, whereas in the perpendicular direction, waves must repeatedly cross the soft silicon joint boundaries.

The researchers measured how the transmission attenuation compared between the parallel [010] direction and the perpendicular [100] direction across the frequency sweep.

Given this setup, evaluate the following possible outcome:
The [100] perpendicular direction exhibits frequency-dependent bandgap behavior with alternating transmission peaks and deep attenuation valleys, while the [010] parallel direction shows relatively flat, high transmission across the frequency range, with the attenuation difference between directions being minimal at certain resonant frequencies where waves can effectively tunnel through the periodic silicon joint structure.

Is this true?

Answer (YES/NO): NO